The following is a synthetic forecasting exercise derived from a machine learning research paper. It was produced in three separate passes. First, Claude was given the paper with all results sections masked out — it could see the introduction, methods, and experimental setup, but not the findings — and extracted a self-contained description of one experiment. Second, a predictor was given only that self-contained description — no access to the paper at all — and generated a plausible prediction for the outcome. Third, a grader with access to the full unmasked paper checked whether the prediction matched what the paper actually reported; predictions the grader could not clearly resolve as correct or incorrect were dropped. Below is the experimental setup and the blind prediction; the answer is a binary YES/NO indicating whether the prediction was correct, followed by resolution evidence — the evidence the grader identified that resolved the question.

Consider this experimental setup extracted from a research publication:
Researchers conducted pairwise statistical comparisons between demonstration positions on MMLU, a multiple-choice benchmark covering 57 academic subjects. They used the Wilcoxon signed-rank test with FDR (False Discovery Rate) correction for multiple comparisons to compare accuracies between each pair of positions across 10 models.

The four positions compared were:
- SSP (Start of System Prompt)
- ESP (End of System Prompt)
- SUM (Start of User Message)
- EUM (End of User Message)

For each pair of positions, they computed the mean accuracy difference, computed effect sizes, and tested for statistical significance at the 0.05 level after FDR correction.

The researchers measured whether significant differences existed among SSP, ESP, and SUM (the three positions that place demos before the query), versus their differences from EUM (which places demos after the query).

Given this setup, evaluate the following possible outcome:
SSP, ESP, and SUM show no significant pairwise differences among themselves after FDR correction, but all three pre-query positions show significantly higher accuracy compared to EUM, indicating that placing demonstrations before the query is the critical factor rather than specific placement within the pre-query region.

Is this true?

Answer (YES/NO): YES